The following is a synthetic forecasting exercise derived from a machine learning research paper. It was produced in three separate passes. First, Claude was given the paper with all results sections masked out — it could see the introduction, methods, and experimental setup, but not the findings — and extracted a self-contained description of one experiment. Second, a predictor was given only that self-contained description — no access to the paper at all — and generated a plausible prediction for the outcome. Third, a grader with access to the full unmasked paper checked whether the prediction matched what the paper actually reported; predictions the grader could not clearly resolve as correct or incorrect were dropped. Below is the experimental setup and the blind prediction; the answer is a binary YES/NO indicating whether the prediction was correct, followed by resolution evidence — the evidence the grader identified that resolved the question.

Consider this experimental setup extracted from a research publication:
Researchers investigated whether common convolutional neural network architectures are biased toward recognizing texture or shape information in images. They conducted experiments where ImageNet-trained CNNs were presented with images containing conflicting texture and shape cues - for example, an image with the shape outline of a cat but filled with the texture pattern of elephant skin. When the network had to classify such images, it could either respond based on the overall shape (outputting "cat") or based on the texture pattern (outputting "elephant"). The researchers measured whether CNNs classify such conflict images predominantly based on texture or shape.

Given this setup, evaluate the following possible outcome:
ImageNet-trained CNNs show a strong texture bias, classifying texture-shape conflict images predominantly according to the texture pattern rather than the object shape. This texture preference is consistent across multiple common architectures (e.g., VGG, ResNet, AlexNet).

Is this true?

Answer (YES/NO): YES